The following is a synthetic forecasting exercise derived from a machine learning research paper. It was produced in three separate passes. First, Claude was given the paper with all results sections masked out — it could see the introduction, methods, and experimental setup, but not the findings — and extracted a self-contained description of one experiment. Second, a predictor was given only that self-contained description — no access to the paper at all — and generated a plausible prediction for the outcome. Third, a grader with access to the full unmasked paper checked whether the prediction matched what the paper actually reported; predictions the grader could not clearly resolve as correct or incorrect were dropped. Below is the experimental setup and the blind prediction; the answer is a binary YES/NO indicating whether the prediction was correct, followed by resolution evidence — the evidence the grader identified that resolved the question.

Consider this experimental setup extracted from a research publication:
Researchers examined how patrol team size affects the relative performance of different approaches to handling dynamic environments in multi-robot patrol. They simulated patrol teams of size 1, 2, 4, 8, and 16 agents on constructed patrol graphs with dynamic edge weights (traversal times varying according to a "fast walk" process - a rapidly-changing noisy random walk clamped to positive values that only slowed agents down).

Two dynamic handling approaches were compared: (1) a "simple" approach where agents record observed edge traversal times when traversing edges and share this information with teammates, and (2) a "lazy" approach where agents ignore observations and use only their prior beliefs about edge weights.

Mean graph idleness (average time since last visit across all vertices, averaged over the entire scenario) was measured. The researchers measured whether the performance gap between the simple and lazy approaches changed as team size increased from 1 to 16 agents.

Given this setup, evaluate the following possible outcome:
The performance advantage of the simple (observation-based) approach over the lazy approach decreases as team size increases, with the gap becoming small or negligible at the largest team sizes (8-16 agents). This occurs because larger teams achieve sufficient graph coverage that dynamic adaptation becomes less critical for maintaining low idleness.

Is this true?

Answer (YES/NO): NO